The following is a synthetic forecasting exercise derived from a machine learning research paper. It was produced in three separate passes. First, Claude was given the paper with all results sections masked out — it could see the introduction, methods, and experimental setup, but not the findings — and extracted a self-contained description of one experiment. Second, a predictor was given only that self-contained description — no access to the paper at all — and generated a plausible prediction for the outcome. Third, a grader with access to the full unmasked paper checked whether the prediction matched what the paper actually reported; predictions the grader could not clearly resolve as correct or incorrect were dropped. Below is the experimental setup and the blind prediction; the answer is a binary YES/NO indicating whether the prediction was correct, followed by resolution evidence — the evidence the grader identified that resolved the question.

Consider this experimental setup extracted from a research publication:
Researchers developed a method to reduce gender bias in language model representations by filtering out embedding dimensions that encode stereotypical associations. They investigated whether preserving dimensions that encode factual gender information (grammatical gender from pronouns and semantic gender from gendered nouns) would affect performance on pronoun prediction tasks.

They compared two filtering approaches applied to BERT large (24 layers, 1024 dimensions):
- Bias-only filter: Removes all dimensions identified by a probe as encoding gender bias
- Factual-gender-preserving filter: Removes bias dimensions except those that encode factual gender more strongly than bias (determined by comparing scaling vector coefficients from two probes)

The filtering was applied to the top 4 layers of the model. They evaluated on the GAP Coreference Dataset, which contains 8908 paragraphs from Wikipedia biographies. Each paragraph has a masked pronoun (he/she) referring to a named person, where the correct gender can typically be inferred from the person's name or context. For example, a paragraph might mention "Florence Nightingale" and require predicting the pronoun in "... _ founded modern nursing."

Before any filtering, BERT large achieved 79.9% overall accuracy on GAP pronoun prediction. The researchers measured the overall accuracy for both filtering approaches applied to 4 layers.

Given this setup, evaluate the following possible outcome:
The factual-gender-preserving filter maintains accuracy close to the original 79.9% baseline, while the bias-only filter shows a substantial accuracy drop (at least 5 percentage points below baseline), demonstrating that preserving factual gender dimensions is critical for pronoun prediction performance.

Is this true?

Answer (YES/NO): YES